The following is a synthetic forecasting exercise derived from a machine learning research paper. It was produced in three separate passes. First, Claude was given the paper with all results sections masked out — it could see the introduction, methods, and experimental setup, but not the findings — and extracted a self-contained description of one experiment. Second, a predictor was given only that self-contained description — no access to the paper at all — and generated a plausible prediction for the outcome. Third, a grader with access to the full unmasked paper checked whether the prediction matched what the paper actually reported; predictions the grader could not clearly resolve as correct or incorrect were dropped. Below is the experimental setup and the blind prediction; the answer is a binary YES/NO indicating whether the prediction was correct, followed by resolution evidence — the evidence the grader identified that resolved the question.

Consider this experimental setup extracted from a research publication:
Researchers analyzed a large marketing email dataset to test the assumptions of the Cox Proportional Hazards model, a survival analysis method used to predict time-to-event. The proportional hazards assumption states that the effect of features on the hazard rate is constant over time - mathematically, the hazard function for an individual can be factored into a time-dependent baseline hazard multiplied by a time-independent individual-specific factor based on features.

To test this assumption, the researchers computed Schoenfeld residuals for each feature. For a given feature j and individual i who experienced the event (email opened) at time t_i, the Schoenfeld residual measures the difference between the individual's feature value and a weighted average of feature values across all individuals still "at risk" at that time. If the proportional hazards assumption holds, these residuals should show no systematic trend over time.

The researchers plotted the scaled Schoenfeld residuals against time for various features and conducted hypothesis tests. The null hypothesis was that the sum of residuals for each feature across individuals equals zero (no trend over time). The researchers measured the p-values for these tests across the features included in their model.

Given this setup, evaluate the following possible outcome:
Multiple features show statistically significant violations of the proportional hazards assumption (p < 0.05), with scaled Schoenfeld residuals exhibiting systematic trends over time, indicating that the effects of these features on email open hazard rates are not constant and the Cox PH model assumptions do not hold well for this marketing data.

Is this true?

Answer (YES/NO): NO